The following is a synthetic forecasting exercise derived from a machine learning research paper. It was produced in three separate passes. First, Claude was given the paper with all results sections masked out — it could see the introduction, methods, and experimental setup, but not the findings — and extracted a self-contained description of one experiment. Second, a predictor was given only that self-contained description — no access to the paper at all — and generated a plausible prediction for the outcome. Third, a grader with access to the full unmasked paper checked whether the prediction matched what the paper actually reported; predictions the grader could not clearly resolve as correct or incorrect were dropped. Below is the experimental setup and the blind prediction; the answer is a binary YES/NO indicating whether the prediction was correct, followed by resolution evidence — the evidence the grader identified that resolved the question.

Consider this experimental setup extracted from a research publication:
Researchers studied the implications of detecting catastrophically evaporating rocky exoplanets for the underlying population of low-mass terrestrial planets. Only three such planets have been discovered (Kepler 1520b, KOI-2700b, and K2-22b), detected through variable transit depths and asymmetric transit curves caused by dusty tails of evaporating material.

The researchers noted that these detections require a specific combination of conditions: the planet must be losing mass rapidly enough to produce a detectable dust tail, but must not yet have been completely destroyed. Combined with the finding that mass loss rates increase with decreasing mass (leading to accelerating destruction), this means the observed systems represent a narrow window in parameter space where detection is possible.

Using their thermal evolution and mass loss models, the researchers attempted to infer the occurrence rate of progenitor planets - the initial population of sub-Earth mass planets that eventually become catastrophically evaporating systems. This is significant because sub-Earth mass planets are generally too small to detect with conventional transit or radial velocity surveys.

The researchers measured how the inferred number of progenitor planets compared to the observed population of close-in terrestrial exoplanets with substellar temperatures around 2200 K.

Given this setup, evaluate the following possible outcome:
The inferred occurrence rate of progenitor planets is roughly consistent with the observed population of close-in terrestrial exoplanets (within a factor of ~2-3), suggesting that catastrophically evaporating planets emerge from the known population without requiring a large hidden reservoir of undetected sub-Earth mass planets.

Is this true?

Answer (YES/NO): YES